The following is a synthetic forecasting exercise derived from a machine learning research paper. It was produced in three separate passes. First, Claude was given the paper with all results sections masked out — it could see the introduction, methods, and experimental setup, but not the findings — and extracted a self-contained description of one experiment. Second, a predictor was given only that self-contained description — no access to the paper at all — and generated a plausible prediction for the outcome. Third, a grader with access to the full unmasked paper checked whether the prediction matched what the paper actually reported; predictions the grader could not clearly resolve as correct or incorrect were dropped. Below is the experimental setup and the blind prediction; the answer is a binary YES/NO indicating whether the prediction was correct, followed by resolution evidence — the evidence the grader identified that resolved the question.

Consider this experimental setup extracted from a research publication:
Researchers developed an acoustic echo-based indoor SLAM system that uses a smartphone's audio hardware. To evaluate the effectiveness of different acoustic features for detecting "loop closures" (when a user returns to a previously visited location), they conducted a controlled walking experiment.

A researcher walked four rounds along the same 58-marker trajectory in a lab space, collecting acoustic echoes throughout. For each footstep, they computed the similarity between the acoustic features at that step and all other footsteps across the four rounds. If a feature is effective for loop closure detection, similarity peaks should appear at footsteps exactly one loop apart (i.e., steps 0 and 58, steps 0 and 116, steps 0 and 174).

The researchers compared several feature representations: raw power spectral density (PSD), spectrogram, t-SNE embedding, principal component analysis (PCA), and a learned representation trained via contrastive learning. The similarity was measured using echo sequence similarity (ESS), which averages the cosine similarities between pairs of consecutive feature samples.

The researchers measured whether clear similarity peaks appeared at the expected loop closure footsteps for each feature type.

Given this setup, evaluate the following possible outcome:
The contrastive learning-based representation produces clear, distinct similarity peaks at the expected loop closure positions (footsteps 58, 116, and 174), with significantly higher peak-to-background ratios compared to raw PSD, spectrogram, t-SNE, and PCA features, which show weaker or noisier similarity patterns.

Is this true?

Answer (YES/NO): YES